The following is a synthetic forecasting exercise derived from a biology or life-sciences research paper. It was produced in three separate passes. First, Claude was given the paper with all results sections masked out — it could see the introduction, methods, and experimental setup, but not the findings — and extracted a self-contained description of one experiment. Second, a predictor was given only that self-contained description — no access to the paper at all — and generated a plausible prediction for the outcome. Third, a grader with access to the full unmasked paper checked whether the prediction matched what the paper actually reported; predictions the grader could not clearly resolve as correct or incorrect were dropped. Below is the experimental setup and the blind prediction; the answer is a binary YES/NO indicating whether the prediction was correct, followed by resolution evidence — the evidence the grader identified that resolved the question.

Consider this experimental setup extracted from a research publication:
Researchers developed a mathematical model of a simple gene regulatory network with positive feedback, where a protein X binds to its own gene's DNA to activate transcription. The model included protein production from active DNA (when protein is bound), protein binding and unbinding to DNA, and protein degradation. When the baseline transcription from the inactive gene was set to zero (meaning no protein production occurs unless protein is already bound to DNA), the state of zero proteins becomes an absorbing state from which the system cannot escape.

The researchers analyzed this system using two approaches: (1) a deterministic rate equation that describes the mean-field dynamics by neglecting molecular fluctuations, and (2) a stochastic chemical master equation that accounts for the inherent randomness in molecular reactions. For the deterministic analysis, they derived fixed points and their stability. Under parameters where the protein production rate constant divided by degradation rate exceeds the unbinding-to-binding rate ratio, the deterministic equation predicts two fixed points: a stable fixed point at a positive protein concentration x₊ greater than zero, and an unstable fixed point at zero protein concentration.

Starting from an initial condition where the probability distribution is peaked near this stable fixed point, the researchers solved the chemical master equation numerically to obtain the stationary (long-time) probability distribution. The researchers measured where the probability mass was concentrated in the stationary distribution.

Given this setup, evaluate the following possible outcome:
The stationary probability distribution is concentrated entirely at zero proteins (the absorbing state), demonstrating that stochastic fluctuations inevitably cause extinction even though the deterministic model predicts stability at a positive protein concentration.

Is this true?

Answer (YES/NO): YES